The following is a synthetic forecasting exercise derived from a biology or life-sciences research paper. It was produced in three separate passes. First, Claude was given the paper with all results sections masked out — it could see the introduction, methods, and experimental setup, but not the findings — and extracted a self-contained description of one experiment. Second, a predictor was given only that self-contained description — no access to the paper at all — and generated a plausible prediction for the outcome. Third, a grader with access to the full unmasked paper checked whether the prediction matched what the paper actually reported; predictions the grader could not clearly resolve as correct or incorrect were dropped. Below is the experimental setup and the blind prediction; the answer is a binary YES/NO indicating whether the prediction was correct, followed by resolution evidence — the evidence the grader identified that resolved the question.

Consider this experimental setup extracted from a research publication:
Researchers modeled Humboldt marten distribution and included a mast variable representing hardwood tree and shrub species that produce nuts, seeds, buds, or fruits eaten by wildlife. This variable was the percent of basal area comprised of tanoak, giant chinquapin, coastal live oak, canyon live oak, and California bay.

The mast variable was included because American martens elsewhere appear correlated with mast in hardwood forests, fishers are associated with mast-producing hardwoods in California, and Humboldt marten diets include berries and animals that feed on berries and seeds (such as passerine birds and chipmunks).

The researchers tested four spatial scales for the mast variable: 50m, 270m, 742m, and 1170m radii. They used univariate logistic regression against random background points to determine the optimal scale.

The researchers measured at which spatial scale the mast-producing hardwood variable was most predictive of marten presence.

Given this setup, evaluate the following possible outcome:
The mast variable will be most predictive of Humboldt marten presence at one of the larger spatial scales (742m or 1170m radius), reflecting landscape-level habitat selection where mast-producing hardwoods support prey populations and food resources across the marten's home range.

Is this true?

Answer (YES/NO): YES